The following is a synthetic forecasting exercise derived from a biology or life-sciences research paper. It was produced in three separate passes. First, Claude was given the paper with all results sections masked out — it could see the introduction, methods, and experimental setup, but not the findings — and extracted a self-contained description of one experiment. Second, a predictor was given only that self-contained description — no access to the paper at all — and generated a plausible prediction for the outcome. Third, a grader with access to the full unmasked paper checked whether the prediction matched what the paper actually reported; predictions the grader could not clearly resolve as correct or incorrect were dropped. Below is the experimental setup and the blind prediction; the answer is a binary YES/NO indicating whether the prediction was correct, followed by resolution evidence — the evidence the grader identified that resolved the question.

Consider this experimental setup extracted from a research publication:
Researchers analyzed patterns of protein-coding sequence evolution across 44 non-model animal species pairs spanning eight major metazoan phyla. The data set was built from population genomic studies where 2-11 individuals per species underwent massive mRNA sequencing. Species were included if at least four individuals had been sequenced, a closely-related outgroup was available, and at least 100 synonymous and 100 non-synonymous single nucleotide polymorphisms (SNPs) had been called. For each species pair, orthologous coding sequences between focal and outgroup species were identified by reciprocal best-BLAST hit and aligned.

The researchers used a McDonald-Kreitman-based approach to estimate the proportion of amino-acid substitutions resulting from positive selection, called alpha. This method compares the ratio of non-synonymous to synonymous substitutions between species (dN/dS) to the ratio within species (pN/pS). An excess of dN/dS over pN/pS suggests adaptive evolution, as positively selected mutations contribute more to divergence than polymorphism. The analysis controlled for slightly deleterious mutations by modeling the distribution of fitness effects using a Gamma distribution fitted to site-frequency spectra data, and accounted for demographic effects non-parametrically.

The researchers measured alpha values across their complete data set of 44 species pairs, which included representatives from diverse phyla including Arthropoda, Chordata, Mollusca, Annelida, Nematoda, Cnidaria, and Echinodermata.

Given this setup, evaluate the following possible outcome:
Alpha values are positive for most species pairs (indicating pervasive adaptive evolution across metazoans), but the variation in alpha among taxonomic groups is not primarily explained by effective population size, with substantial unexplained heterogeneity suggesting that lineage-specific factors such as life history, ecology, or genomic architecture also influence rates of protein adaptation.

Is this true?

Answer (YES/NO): NO